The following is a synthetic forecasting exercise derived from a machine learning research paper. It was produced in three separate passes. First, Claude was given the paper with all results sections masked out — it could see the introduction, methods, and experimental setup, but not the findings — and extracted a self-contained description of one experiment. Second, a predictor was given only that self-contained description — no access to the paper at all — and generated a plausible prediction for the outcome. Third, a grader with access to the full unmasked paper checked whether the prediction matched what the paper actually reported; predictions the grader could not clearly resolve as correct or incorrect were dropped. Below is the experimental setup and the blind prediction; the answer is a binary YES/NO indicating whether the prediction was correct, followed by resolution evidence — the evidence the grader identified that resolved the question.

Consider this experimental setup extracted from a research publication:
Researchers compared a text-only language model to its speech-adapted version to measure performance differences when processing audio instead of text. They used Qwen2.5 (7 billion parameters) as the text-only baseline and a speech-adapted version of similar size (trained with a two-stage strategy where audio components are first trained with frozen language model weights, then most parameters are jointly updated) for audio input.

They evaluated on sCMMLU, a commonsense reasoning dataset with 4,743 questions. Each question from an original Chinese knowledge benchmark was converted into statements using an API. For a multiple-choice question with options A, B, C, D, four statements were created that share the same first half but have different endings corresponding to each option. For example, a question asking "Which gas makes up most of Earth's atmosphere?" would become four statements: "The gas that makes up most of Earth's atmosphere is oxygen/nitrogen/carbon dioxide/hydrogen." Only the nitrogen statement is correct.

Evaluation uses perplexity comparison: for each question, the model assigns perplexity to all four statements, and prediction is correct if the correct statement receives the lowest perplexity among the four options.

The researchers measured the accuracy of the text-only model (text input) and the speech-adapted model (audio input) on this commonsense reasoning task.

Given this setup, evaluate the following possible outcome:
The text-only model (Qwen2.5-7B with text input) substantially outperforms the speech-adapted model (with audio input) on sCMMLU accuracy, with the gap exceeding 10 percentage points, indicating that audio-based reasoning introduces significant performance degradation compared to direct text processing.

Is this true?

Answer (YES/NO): NO